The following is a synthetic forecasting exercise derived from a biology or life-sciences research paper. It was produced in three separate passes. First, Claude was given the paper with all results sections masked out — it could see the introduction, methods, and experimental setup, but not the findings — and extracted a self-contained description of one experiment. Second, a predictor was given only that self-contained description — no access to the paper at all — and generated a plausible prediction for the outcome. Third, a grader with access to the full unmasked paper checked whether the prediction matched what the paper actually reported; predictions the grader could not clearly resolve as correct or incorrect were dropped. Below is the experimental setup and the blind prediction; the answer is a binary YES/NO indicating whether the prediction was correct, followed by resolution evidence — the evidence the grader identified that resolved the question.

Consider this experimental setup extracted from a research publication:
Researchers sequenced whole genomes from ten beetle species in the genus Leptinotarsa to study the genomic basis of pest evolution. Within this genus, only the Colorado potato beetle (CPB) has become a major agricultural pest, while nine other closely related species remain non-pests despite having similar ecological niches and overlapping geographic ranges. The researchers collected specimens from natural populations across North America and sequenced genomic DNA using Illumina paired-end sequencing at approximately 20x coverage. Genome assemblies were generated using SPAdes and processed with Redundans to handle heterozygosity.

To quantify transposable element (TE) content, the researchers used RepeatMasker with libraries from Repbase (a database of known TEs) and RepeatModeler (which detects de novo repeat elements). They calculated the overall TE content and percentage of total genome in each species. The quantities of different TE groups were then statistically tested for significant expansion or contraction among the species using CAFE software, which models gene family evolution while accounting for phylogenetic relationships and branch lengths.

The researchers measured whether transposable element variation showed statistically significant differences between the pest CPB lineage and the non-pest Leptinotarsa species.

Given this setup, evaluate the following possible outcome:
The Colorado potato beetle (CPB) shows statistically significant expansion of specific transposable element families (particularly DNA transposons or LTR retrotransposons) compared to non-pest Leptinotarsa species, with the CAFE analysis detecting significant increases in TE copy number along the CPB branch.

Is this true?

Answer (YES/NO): NO